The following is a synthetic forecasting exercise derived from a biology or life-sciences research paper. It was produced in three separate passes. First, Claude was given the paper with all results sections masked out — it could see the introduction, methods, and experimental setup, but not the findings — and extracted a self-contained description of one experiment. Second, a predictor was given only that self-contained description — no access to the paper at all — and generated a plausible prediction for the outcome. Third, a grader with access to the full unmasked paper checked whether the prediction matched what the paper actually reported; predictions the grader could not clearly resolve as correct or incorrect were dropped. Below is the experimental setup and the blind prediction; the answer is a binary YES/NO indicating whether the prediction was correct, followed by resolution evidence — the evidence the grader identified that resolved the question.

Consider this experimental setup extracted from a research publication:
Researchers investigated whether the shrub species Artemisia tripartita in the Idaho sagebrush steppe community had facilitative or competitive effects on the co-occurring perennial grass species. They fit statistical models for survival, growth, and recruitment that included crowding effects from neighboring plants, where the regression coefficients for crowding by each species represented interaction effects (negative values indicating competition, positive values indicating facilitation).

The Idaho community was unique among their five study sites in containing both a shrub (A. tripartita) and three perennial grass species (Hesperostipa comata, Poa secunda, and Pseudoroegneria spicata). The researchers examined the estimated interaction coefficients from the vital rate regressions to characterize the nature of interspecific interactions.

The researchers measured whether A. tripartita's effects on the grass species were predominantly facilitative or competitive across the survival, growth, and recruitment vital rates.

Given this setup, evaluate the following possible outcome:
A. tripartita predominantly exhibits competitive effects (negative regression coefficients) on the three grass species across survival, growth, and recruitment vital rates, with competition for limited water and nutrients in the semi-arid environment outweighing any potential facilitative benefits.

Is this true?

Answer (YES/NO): NO